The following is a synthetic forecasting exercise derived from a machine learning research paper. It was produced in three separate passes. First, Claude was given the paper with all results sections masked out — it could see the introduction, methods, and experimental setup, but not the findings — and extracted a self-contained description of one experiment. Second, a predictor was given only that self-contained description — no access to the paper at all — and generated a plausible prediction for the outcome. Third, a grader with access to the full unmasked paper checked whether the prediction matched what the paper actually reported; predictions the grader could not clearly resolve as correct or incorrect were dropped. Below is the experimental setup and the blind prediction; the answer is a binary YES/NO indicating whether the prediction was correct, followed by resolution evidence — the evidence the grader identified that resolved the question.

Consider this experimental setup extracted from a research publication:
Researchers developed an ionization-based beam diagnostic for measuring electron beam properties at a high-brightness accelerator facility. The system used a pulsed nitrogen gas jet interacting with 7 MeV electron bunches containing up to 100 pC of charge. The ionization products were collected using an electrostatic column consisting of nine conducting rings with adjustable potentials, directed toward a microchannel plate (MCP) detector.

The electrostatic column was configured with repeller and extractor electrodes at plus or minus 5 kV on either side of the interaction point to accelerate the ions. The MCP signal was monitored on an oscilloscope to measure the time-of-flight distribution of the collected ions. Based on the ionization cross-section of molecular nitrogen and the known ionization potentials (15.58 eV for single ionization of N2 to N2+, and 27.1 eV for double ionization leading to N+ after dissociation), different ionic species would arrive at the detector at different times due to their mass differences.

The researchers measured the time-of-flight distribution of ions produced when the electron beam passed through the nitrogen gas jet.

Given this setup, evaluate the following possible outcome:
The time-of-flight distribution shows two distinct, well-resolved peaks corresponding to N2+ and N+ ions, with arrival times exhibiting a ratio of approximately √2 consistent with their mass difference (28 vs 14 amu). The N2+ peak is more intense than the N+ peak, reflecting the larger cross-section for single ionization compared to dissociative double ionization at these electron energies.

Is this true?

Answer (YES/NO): NO